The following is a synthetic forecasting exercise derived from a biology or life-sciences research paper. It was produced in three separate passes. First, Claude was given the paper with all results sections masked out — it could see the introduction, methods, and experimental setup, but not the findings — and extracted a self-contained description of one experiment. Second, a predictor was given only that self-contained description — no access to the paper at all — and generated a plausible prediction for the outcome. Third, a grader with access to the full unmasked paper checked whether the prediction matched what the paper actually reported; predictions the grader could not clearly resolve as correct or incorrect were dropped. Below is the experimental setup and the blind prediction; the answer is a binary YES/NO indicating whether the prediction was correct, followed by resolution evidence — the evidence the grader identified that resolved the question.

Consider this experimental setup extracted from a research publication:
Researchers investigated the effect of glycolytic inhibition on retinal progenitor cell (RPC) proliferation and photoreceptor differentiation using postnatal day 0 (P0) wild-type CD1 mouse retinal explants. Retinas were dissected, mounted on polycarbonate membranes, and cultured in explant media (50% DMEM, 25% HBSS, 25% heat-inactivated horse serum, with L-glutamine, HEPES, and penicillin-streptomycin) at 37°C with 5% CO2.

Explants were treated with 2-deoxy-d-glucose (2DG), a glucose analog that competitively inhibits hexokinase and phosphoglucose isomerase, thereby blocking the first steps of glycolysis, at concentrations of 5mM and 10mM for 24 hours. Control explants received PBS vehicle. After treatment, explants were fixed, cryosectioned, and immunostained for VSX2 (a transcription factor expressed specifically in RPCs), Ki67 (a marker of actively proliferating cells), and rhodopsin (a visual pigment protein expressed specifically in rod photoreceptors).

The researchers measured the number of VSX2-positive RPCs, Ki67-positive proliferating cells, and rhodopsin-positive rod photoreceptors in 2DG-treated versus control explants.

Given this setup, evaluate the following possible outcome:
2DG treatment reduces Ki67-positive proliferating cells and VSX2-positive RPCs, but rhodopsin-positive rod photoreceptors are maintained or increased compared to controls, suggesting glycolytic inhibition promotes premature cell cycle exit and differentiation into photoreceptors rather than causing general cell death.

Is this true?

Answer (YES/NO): NO